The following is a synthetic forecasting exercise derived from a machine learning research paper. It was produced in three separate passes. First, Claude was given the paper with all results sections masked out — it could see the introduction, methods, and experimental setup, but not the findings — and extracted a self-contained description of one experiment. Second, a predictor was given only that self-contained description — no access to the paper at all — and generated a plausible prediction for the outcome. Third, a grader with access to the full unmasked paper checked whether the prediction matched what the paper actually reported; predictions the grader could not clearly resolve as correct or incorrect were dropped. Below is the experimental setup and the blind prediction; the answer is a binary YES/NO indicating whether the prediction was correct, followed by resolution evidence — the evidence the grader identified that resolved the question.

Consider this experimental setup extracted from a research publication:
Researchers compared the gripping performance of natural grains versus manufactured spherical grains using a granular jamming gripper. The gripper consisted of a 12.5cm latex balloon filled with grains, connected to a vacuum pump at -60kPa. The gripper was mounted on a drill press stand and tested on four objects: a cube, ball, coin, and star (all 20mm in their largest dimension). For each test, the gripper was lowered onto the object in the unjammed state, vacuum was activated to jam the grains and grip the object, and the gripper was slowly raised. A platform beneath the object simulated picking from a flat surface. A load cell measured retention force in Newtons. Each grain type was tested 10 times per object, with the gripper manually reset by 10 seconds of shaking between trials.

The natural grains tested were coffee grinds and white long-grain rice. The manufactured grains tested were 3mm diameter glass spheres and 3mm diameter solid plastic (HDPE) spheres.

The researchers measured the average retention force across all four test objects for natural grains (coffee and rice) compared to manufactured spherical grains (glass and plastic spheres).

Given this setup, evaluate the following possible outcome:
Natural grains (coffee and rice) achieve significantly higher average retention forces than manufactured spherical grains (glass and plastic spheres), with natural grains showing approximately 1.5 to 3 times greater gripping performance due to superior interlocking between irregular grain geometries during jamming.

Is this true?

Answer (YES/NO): YES